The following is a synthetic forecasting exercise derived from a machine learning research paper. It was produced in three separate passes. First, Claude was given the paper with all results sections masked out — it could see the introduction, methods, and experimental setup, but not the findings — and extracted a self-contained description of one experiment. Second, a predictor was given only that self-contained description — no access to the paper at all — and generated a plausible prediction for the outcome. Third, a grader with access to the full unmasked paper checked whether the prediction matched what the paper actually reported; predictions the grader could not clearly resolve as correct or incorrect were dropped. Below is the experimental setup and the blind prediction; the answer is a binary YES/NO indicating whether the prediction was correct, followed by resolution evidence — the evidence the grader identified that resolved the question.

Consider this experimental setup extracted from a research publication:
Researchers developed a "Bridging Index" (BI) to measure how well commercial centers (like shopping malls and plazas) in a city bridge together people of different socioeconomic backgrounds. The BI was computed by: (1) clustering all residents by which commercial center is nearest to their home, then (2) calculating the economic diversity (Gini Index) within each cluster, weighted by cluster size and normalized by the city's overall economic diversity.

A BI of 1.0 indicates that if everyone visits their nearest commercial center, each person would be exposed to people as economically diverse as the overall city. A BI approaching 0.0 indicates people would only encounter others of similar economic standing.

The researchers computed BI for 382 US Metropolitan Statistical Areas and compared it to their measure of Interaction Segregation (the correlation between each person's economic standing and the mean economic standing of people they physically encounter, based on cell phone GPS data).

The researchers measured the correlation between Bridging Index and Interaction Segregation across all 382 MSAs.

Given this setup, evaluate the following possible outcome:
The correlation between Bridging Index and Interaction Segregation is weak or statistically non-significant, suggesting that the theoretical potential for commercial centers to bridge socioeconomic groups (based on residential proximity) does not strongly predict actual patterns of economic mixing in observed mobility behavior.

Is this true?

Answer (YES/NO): NO